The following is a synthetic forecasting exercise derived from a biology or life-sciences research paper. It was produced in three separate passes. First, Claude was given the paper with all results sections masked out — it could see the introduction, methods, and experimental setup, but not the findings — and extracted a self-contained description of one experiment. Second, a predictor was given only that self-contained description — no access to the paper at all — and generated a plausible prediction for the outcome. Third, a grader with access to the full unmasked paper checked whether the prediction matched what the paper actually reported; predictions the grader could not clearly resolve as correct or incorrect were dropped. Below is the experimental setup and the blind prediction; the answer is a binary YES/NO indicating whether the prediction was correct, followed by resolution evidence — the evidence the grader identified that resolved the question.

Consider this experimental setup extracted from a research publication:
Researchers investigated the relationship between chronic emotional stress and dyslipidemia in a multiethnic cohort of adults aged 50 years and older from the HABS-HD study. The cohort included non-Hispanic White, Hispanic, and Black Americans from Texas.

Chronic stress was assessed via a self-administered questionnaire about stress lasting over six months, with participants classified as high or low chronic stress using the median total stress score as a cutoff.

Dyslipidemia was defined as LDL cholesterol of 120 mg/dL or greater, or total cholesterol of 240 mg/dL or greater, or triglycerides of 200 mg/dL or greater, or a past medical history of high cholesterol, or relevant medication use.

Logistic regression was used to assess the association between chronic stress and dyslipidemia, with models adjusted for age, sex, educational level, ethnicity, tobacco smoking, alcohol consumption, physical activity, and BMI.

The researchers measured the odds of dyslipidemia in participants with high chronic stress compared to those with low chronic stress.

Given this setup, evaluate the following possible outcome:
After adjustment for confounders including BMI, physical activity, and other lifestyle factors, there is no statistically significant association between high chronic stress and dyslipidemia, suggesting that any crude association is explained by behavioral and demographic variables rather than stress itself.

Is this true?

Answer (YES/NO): YES